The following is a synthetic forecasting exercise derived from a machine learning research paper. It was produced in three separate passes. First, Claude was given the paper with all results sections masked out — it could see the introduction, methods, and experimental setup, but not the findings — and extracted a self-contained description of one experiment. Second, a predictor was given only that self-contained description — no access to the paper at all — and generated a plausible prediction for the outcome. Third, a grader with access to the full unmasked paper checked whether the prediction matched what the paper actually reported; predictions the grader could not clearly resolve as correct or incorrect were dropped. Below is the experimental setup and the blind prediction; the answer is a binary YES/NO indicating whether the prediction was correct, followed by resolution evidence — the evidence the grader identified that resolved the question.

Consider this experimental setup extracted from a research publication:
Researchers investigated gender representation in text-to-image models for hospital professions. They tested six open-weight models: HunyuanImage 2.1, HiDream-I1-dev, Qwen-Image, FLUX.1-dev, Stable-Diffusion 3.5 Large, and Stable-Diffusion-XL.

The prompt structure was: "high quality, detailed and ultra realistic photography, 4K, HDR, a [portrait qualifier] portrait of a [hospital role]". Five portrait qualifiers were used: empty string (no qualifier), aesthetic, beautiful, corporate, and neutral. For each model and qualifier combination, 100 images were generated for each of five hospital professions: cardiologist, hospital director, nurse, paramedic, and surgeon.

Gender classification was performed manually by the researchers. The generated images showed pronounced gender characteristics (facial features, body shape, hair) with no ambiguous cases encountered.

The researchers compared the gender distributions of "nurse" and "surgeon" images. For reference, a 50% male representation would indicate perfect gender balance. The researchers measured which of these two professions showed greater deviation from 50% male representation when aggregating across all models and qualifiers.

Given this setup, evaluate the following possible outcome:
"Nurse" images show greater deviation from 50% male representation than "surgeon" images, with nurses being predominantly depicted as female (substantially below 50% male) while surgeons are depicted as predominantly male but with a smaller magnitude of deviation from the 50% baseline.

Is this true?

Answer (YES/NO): YES